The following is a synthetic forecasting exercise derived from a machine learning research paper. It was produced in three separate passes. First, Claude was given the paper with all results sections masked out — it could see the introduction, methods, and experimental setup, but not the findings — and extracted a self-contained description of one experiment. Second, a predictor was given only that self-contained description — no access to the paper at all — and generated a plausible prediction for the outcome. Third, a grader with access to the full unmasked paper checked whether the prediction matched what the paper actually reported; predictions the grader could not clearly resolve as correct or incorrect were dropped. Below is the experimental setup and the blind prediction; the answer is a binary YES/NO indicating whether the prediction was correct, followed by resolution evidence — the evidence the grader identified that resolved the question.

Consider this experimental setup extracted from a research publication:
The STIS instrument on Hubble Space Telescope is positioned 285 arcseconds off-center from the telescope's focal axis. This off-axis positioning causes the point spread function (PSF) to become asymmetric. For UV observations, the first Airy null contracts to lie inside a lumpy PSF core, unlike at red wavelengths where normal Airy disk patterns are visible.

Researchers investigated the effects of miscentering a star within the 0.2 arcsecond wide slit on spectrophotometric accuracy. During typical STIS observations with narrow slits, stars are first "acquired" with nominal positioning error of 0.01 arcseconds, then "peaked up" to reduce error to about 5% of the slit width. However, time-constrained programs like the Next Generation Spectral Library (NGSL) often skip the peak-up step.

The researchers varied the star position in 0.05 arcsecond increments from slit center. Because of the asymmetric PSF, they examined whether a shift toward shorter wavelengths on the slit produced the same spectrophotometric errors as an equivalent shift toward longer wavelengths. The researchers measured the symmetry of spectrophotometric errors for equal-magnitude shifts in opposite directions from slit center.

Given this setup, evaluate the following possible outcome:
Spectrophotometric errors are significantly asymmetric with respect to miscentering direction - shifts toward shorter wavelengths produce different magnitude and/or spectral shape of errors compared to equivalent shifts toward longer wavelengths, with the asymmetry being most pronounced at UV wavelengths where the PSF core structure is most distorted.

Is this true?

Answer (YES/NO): NO